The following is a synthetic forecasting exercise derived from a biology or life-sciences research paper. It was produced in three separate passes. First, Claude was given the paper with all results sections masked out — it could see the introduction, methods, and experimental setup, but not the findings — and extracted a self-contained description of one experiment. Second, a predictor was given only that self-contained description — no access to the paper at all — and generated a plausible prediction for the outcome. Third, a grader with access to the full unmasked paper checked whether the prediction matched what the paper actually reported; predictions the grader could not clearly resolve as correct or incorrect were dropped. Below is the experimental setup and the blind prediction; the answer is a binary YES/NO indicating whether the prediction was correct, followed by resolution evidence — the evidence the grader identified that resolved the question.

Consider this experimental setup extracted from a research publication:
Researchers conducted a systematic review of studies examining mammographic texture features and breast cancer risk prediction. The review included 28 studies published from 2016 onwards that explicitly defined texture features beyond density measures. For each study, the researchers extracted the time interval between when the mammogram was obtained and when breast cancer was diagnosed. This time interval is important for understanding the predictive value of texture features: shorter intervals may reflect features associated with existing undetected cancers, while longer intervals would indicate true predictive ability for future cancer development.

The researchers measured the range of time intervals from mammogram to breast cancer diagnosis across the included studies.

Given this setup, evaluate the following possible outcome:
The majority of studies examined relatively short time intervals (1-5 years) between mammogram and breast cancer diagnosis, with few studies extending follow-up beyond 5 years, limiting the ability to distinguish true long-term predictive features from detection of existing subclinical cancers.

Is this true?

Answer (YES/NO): YES